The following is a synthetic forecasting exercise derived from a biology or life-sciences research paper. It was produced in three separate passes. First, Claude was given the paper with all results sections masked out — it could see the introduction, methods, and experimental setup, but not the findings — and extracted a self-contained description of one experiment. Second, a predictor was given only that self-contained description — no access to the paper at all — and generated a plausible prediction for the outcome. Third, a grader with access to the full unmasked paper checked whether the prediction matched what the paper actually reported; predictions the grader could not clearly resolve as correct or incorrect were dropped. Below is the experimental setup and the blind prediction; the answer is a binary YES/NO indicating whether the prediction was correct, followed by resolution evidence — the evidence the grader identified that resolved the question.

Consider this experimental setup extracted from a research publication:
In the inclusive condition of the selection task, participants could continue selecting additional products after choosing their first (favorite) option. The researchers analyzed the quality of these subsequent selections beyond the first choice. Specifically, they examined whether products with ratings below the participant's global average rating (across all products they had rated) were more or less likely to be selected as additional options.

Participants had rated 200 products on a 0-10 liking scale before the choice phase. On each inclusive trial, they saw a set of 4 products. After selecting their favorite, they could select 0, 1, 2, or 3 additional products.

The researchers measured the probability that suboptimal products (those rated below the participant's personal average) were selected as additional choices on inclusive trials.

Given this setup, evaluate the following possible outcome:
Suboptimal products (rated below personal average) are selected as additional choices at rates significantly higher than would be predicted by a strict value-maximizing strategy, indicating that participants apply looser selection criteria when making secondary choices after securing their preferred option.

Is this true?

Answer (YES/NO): NO